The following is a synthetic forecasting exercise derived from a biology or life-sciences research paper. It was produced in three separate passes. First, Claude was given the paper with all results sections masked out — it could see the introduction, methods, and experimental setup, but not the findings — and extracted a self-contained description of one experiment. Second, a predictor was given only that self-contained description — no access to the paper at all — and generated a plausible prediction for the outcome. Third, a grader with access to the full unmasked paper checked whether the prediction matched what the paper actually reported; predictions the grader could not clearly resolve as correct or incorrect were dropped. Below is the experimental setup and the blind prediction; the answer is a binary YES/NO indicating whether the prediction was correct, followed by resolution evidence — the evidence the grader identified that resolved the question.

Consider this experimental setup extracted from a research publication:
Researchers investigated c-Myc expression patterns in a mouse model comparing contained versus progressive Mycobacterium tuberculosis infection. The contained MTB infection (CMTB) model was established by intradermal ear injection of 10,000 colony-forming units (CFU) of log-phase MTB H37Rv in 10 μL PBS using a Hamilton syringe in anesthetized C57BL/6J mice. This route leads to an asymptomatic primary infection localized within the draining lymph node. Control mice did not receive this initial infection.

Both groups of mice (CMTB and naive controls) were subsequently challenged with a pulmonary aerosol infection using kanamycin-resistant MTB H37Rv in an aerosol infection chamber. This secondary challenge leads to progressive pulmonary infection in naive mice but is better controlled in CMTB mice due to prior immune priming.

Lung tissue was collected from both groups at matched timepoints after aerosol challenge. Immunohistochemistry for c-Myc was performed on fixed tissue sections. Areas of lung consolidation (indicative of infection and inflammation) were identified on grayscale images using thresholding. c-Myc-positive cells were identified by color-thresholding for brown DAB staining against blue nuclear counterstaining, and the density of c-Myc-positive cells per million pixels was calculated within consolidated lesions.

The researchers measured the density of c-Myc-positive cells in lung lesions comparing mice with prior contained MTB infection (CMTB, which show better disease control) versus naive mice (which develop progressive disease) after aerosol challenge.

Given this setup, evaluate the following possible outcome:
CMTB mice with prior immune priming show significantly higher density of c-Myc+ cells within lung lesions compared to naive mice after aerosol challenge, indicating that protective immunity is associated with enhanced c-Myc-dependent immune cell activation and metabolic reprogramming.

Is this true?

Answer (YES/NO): NO